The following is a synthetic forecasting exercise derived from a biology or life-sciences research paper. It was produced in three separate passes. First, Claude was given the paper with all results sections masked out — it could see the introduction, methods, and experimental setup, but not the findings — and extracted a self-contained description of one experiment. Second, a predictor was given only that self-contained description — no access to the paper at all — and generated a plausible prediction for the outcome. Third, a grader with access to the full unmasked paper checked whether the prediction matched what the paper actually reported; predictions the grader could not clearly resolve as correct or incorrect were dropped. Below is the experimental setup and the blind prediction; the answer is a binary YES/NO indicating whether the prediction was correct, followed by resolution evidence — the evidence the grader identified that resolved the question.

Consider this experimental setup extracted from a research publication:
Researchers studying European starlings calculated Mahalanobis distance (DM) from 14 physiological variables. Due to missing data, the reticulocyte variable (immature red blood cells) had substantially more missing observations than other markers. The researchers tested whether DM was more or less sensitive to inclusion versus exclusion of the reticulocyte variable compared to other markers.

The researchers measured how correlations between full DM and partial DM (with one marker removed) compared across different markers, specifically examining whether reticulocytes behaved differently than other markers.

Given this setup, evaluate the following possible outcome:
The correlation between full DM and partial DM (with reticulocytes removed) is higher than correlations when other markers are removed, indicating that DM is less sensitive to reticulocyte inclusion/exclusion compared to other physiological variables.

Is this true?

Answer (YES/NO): NO